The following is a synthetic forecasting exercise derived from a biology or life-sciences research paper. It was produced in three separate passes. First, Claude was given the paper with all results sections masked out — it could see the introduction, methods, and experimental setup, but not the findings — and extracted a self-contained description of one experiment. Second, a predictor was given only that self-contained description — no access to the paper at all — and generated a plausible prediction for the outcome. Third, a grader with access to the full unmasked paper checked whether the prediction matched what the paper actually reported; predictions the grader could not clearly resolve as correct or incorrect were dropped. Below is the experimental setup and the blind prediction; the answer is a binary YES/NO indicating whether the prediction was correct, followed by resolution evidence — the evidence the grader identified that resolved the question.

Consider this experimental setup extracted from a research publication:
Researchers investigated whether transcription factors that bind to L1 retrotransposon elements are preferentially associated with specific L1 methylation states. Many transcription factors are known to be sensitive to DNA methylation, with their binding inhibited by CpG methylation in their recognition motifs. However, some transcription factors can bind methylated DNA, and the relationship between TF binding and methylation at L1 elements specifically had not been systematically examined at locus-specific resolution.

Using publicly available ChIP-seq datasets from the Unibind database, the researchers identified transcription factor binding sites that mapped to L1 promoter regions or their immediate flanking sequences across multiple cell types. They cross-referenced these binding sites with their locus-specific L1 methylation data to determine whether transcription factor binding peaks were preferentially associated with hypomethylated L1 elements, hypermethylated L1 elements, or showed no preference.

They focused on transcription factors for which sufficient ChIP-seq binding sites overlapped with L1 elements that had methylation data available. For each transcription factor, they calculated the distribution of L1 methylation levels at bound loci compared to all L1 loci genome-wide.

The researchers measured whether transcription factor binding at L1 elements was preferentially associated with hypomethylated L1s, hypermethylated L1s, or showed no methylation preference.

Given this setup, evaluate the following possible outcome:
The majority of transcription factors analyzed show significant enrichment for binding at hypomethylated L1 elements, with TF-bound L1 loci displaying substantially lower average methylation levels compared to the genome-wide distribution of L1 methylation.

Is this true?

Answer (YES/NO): NO